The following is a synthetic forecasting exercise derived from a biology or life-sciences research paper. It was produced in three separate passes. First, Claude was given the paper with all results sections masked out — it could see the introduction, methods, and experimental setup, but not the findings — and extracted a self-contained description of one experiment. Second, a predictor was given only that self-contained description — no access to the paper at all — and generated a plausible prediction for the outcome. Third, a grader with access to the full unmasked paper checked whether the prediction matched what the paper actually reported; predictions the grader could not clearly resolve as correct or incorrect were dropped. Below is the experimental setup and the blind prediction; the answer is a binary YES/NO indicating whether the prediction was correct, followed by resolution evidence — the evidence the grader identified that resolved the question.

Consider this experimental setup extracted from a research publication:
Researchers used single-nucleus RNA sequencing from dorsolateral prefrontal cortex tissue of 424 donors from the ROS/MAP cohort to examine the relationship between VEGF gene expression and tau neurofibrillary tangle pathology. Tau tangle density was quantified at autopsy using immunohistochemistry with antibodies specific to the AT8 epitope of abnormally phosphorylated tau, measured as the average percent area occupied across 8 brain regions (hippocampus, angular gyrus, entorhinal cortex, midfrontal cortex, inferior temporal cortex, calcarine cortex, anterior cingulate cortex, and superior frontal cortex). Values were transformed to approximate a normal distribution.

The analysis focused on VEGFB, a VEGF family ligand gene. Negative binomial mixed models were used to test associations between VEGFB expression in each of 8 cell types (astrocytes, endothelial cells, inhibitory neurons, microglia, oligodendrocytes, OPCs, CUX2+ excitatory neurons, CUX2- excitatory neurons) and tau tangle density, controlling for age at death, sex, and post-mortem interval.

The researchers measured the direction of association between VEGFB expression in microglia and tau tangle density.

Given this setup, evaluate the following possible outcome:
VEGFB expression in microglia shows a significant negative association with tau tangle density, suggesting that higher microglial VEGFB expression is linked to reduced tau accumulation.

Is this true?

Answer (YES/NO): NO